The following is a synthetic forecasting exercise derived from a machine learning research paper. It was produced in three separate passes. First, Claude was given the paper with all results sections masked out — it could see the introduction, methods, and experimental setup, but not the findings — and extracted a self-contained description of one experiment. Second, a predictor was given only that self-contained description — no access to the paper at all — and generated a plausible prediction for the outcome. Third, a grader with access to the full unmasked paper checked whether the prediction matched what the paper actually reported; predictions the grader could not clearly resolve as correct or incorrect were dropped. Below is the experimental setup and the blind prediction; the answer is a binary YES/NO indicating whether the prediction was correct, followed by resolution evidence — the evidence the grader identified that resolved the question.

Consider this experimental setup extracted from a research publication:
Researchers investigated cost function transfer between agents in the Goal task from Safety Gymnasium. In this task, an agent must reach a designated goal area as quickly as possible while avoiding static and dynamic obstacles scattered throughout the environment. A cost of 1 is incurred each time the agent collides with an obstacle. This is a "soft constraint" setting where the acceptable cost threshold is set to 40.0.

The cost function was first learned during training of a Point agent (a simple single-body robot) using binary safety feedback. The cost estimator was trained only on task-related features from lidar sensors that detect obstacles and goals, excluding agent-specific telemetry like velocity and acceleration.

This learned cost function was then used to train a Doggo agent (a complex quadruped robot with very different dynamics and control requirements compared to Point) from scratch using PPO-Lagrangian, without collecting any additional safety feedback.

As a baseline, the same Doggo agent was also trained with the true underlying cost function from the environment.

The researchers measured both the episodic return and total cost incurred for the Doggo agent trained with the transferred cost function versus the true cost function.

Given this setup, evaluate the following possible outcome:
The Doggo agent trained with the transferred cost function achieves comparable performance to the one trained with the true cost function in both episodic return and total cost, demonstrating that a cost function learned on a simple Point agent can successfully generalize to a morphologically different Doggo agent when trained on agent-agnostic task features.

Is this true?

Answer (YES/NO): YES